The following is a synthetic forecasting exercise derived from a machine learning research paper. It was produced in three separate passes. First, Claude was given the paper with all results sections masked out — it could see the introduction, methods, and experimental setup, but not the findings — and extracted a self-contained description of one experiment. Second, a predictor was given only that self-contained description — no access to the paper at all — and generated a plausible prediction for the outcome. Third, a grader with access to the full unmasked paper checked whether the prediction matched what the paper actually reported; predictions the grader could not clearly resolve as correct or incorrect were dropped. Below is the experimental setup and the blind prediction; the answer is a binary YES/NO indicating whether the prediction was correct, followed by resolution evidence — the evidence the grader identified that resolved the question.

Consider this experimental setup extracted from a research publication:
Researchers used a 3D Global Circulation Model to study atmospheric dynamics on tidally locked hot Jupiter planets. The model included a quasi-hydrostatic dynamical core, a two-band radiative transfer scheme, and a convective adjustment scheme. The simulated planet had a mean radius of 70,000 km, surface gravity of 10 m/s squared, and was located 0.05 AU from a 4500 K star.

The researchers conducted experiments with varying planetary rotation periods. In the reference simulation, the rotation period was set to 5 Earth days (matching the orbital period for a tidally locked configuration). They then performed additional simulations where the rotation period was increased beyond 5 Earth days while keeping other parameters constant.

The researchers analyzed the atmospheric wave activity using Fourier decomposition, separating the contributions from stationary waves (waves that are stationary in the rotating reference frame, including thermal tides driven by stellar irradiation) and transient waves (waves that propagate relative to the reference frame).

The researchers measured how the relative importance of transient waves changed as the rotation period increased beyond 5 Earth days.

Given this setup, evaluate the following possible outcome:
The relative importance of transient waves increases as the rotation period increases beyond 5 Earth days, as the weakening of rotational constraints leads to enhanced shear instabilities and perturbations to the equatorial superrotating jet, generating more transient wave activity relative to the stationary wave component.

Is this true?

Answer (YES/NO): YES